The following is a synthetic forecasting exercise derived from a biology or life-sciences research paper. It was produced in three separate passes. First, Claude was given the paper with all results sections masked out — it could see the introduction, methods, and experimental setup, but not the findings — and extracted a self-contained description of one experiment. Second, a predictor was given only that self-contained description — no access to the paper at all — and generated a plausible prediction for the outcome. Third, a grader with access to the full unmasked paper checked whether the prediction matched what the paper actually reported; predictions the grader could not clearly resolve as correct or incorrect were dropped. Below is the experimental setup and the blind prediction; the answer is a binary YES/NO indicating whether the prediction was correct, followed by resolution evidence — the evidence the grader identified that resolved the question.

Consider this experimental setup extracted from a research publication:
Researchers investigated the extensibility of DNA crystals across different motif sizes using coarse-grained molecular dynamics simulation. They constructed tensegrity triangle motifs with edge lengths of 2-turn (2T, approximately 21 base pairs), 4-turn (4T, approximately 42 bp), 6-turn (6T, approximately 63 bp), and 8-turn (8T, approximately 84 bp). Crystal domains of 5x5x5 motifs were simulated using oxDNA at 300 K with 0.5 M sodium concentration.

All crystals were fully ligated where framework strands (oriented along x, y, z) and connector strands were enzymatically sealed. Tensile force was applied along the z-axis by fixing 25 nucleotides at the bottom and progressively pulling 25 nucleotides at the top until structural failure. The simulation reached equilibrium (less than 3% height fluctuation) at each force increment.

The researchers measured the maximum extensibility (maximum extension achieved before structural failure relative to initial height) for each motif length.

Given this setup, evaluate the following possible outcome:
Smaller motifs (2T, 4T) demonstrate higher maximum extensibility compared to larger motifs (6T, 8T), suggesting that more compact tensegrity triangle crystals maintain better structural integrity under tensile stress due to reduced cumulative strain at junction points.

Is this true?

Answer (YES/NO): NO